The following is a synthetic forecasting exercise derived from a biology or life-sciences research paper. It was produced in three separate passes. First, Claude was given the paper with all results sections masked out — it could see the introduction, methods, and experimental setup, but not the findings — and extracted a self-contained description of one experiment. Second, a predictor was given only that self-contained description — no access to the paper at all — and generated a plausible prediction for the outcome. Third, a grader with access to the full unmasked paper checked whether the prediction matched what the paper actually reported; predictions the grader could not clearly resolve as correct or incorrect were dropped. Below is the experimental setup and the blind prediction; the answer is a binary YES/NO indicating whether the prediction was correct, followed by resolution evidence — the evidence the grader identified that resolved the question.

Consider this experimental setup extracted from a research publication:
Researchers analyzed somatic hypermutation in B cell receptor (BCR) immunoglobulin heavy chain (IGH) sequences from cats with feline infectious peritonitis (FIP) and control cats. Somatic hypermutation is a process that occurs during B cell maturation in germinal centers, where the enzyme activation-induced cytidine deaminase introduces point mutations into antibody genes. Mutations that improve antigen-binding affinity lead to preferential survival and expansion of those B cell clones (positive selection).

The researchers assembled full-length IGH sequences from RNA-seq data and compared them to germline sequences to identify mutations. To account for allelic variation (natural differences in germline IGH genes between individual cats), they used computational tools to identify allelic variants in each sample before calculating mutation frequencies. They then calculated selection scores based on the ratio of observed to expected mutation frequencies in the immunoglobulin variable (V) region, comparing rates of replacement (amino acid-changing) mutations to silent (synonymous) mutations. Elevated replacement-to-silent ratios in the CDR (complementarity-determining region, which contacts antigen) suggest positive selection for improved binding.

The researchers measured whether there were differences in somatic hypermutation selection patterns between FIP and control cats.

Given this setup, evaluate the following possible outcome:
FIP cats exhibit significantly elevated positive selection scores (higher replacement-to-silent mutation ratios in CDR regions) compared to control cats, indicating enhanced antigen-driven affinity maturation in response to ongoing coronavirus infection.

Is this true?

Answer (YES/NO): YES